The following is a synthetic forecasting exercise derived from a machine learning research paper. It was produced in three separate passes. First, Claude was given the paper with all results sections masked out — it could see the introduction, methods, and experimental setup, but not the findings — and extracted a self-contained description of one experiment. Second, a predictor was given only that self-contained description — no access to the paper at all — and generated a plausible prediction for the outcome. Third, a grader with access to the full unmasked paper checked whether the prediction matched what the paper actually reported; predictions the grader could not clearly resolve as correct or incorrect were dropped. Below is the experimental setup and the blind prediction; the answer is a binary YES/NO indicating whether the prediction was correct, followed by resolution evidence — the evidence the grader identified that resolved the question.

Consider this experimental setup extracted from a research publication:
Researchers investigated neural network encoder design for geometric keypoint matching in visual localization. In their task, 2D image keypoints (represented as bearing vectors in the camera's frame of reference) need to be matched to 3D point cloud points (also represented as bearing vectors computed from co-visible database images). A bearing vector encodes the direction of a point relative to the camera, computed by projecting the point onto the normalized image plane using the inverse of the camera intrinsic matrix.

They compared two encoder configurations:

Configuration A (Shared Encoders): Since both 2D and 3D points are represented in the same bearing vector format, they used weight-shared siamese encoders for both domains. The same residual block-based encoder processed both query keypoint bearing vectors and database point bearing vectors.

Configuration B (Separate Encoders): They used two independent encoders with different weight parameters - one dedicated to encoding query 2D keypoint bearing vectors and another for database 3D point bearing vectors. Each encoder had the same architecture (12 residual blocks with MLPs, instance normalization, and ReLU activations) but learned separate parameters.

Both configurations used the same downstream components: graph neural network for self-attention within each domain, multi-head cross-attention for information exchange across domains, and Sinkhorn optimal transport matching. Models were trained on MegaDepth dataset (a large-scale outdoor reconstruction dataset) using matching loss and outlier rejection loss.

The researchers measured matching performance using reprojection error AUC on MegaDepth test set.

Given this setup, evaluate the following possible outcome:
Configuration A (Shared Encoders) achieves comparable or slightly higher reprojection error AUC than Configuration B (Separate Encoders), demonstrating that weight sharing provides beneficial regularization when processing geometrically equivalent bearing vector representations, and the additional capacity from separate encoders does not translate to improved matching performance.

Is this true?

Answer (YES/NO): YES